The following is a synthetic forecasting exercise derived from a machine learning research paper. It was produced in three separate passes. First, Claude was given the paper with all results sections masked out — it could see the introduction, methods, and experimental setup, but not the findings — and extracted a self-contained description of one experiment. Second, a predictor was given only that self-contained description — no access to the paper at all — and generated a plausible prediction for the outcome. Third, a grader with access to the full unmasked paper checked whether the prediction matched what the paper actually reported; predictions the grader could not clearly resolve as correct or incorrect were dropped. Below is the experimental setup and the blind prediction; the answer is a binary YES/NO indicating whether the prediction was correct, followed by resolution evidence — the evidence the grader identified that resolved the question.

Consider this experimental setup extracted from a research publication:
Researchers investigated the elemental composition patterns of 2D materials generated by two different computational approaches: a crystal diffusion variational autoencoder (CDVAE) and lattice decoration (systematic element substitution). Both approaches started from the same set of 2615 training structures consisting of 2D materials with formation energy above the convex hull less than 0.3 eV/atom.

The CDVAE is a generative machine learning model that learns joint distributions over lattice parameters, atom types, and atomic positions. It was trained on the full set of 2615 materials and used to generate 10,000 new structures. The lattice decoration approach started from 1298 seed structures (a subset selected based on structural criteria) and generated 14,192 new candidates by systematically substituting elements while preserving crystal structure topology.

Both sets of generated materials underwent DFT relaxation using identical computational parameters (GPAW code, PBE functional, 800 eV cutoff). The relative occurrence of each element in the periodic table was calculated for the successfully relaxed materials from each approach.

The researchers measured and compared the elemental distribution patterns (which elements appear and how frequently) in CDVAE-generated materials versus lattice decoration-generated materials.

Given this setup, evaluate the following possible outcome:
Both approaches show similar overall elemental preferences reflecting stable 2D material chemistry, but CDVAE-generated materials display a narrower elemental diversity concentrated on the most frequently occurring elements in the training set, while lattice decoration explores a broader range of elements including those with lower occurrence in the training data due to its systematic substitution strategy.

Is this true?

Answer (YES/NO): NO